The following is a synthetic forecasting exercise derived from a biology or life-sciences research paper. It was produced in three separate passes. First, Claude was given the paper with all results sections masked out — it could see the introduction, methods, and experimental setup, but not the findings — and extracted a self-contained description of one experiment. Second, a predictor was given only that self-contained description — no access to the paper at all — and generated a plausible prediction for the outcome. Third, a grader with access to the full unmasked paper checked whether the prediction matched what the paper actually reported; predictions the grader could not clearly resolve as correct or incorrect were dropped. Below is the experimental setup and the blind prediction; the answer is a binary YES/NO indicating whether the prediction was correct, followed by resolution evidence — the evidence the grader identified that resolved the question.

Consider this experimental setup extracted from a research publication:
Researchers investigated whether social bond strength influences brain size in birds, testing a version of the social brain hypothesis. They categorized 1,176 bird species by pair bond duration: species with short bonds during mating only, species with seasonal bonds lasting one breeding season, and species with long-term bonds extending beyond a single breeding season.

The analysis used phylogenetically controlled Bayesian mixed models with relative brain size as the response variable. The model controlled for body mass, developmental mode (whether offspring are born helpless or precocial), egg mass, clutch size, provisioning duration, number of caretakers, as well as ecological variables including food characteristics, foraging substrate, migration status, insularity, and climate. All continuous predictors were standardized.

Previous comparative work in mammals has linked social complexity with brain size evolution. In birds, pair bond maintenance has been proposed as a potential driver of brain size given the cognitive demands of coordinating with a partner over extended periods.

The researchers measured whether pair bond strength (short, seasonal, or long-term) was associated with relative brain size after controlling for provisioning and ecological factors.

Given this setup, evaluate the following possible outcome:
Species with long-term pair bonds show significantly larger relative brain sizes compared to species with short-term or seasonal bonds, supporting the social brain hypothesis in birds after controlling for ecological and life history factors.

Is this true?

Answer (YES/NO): NO